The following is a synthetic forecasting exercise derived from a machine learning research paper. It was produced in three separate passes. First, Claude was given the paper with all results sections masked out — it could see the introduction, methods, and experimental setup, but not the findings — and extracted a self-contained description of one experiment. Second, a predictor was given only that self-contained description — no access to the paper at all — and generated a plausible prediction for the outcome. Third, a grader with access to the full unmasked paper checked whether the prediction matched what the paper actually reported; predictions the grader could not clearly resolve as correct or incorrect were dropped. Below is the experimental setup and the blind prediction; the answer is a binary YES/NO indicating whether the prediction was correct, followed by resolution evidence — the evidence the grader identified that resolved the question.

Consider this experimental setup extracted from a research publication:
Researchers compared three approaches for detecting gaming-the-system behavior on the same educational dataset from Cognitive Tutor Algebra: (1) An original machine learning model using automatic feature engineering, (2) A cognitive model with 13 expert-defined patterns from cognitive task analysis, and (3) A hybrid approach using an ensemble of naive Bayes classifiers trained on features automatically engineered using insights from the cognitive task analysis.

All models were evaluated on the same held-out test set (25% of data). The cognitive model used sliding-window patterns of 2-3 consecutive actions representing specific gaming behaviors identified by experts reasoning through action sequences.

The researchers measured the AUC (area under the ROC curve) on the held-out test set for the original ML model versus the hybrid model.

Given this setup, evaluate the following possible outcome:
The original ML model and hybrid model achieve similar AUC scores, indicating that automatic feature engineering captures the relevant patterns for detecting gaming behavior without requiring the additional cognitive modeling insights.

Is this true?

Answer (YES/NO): NO